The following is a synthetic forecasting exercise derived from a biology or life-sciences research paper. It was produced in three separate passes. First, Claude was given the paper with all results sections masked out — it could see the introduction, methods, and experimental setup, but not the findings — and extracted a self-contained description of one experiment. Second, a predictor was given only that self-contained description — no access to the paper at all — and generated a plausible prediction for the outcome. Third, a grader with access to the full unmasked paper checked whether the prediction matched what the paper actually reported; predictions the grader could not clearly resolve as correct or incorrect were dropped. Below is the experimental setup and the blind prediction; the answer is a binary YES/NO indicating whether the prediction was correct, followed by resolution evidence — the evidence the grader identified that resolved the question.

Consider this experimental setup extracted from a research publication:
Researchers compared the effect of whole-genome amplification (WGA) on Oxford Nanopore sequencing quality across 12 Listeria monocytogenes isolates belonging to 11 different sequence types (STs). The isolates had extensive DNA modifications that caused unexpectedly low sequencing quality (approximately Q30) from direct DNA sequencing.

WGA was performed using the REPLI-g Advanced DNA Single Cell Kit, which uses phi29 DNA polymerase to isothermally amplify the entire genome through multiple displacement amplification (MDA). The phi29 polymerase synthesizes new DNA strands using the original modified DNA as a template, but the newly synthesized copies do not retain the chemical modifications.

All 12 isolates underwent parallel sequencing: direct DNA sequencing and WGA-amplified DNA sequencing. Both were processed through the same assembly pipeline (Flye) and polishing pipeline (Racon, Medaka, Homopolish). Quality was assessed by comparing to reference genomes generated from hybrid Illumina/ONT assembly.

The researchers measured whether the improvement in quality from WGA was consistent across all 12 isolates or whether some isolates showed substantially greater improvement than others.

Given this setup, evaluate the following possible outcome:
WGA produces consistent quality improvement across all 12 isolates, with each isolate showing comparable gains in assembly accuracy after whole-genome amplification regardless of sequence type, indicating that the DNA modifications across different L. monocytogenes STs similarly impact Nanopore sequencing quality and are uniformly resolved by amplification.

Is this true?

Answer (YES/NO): NO